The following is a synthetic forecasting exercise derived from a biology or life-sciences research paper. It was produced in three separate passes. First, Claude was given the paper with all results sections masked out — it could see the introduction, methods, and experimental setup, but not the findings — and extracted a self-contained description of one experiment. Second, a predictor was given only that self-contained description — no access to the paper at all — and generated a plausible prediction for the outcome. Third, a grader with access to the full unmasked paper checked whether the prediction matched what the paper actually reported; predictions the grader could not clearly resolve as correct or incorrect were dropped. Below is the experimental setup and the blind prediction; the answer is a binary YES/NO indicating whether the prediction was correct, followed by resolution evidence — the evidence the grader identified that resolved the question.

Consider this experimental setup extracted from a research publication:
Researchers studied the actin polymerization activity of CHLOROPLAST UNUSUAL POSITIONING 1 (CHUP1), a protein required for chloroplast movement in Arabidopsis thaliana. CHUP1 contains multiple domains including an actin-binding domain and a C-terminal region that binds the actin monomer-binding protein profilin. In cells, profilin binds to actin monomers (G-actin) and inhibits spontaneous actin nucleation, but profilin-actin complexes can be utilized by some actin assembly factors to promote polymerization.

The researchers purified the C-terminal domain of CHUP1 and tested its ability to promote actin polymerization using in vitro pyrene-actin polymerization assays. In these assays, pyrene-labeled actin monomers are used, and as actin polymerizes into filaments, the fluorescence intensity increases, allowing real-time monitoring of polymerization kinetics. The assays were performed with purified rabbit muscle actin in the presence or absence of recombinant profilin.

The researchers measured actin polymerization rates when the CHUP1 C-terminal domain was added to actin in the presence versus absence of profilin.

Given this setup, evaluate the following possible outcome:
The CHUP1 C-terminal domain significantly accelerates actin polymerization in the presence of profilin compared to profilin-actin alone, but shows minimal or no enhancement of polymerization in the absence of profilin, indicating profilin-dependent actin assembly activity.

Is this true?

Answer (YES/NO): NO